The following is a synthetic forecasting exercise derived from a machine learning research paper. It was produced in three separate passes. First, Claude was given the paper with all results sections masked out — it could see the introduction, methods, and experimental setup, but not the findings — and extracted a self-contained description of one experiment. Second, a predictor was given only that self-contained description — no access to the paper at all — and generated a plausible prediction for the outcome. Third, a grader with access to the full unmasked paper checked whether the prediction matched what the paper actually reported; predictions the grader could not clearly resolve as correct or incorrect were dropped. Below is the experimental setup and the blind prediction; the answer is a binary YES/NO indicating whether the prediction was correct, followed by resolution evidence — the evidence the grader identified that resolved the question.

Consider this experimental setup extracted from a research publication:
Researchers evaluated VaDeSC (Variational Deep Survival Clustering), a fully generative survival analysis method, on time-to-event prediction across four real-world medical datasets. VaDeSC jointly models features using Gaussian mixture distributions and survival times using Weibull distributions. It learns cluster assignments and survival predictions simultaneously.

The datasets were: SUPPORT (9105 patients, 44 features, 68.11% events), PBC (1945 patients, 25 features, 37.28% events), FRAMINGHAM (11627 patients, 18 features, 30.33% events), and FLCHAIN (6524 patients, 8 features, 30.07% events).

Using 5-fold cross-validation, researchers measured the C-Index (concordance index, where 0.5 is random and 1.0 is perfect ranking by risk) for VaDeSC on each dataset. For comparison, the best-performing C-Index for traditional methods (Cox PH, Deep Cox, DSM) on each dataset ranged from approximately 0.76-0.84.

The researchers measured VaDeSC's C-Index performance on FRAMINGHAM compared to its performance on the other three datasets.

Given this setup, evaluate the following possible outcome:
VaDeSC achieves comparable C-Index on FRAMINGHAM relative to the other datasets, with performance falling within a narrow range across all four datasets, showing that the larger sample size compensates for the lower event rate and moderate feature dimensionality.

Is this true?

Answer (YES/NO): NO